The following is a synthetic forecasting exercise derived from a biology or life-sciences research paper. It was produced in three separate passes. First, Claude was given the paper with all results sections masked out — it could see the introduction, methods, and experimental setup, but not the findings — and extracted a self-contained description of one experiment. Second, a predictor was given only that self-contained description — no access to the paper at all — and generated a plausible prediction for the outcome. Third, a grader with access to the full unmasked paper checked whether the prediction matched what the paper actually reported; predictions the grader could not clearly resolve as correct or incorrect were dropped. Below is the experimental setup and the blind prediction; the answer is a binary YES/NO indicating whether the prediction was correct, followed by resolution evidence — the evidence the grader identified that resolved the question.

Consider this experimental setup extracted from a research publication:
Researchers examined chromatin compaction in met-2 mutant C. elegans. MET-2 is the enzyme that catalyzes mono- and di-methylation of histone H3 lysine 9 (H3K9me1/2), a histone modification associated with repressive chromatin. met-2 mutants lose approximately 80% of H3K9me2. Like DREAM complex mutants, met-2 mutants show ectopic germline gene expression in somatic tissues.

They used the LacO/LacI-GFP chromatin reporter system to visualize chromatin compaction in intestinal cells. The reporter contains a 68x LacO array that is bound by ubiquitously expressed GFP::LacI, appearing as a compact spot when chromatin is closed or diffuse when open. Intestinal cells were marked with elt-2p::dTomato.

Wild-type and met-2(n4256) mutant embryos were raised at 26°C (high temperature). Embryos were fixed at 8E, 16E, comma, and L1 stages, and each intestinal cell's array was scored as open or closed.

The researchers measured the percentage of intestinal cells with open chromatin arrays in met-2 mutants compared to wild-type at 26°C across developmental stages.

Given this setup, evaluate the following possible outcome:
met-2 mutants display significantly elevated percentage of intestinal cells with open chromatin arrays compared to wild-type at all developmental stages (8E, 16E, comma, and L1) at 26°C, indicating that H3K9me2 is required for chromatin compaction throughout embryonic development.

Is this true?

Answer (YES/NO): NO